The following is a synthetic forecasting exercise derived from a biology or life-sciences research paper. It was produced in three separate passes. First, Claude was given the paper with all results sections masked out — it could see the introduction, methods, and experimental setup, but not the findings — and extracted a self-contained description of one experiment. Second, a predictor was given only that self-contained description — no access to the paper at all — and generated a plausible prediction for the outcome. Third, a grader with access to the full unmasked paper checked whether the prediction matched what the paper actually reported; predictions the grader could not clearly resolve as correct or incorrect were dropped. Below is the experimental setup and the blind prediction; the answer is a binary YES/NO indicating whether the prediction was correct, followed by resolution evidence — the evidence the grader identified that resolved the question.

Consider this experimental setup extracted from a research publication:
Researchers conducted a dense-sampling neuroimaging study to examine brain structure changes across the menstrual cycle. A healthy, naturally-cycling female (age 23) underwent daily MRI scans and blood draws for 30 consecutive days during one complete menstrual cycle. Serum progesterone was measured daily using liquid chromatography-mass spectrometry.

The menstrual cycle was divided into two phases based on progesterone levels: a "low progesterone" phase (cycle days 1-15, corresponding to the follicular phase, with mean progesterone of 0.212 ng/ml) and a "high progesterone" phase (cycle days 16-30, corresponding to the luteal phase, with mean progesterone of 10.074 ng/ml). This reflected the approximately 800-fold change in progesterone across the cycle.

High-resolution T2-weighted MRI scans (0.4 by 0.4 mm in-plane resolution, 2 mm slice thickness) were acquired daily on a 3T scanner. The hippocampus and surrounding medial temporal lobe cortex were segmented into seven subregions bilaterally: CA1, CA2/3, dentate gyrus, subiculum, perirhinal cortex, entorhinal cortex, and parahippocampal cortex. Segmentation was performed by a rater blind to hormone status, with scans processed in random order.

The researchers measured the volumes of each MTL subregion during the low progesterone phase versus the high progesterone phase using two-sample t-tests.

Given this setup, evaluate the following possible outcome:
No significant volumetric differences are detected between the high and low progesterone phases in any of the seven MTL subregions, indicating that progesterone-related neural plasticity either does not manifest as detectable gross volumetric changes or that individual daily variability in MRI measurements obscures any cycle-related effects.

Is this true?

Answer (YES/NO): NO